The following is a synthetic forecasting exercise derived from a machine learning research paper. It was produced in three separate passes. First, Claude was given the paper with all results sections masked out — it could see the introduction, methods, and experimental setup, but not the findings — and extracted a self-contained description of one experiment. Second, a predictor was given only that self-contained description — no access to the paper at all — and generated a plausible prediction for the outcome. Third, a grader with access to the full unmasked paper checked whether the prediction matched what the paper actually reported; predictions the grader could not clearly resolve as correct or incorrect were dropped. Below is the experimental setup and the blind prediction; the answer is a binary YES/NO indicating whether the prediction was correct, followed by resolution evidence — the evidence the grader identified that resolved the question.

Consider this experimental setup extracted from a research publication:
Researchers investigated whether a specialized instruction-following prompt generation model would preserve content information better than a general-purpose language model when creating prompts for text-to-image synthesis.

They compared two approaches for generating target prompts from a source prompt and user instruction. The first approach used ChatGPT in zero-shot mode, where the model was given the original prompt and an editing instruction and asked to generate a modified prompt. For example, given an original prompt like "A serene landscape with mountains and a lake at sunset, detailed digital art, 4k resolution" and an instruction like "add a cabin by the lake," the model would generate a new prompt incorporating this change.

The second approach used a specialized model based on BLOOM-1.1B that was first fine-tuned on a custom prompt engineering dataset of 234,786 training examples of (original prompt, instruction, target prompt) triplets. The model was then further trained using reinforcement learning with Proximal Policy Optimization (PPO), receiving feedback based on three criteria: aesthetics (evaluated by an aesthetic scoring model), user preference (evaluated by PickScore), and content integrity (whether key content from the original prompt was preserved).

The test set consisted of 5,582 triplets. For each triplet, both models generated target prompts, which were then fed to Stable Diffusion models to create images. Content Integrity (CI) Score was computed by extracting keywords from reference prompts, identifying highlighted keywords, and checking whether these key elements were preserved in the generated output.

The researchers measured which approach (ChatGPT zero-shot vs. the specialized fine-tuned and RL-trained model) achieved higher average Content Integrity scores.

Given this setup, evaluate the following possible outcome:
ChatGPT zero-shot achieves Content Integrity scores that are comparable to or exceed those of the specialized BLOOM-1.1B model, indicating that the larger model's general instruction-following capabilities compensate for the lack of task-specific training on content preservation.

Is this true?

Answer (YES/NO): YES